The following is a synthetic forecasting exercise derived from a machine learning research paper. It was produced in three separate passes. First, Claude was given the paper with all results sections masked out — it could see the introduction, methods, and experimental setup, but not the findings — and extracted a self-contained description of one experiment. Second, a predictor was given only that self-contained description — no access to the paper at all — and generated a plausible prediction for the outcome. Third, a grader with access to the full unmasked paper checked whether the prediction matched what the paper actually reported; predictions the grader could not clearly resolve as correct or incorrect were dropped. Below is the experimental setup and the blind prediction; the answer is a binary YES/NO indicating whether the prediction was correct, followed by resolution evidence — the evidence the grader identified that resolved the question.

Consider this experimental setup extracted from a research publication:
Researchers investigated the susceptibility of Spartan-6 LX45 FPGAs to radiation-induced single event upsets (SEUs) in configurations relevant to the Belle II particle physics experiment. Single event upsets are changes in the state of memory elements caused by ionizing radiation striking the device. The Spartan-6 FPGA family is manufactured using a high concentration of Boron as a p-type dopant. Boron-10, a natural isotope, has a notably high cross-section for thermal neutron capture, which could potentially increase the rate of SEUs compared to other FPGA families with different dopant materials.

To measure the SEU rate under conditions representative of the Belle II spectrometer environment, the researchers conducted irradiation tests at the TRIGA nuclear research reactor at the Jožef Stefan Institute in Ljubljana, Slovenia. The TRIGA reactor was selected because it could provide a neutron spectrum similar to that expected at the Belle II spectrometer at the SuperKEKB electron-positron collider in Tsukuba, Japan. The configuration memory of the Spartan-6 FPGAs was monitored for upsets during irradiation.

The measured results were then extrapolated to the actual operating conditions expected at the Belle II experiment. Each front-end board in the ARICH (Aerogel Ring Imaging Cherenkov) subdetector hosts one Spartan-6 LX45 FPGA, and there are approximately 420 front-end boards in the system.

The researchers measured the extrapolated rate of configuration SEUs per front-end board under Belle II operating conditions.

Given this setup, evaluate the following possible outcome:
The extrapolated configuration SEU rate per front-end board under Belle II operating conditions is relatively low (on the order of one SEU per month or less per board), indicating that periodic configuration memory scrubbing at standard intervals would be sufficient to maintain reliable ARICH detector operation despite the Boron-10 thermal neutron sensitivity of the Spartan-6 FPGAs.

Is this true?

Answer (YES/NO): NO